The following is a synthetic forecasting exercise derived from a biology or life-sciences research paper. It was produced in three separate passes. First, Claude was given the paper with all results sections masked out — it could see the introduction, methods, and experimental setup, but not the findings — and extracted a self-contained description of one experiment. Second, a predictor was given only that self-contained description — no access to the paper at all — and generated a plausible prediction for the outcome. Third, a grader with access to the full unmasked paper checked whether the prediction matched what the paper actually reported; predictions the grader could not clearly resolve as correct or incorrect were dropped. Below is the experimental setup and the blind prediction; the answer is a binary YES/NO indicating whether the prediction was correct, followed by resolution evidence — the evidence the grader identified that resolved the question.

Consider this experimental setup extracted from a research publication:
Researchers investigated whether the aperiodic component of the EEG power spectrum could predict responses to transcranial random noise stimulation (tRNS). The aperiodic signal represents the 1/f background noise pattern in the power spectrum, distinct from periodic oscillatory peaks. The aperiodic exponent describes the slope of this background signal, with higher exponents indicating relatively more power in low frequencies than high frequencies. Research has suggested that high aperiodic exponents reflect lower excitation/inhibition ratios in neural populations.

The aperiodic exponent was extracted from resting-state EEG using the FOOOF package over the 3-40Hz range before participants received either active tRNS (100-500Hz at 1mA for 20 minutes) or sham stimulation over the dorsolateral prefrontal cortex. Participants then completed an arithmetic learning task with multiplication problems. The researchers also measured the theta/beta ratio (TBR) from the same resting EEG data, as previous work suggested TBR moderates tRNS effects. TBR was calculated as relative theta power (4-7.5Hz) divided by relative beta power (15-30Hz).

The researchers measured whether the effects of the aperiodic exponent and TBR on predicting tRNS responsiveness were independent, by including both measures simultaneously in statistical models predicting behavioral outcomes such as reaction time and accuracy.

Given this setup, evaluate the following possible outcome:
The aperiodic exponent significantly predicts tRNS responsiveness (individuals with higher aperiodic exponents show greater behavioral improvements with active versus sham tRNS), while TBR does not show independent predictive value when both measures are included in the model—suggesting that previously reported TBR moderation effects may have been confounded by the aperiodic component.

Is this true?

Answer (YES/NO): NO